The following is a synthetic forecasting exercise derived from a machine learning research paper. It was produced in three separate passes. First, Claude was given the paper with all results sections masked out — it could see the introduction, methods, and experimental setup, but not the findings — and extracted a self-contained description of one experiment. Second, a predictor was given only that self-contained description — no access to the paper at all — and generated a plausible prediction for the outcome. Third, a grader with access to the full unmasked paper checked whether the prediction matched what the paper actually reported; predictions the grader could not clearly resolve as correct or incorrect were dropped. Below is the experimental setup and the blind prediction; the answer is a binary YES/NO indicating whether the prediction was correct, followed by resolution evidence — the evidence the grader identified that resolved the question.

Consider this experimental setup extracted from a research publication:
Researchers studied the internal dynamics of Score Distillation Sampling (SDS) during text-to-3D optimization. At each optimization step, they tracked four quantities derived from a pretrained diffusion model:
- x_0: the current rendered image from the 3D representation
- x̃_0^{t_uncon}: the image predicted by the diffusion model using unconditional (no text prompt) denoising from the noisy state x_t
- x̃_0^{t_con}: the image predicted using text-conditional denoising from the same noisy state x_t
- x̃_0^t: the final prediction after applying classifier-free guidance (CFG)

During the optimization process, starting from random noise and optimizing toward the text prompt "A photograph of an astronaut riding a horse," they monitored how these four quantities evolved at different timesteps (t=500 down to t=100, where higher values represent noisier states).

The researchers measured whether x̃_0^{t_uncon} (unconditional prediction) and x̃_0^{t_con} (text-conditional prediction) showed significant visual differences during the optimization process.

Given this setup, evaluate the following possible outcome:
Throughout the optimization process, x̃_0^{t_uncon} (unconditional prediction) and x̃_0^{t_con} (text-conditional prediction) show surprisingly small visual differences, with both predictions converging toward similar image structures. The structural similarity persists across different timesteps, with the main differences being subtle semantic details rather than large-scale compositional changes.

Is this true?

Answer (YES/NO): YES